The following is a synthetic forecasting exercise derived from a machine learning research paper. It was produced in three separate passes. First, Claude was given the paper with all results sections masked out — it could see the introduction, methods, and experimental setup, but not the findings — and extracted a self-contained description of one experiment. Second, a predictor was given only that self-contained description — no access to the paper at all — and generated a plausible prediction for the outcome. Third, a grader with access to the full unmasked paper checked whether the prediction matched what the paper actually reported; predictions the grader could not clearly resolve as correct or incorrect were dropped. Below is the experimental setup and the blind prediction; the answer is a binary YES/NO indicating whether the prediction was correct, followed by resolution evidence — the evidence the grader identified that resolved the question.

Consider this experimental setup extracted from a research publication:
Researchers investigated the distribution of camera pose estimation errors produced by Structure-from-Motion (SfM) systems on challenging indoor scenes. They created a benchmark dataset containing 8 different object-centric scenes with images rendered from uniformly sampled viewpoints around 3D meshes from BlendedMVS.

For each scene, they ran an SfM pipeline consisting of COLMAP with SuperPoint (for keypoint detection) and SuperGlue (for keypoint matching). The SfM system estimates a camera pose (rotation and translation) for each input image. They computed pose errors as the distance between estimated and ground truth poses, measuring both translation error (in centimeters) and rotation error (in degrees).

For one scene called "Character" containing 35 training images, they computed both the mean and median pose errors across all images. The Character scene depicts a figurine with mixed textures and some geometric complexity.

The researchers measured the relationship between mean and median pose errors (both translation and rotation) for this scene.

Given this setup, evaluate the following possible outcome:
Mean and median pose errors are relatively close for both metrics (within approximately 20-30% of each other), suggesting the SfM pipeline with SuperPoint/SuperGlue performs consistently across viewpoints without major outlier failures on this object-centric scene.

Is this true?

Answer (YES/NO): NO